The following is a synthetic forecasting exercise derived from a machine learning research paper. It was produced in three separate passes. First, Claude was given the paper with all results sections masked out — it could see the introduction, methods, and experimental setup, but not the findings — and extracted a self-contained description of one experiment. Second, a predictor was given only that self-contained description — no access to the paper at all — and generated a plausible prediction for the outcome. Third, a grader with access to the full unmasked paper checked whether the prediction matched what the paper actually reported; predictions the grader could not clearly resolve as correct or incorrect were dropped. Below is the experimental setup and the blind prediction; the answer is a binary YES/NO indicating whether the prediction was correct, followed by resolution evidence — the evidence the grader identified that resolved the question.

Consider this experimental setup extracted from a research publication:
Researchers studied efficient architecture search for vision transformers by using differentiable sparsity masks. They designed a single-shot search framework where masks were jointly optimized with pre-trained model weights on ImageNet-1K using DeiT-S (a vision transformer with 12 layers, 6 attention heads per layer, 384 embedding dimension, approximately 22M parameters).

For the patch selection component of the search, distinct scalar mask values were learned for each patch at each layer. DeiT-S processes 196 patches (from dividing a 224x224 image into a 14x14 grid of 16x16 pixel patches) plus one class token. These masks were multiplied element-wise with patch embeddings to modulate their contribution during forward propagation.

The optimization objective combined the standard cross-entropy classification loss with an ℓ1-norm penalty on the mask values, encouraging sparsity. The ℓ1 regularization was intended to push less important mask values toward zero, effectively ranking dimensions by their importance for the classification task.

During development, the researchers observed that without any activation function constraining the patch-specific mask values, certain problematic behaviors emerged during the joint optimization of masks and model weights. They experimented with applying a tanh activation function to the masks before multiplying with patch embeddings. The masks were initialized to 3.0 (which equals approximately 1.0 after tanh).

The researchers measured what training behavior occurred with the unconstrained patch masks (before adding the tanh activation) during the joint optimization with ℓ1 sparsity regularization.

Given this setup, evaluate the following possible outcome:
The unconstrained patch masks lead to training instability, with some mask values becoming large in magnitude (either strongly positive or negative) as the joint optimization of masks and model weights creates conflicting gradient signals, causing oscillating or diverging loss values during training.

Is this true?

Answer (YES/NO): NO